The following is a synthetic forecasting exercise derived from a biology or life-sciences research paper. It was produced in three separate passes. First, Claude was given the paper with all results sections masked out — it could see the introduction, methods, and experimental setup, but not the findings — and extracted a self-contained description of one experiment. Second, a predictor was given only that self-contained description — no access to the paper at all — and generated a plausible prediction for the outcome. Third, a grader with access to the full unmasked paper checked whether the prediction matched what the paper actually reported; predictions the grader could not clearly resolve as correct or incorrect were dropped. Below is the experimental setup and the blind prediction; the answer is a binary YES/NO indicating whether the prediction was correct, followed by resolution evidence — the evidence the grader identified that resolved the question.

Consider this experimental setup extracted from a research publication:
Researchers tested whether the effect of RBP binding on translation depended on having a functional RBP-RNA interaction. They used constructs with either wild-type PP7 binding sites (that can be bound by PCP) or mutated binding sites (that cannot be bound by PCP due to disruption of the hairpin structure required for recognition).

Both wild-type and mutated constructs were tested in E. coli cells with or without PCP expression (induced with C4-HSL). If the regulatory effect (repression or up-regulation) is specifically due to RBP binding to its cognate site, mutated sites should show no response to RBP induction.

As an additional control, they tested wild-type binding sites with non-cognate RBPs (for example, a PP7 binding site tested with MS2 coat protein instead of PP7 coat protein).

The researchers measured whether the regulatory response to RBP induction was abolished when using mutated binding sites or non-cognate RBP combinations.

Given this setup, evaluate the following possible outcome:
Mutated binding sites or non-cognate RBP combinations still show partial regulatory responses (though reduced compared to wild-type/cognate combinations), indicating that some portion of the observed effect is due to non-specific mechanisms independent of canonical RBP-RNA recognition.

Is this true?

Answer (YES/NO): NO